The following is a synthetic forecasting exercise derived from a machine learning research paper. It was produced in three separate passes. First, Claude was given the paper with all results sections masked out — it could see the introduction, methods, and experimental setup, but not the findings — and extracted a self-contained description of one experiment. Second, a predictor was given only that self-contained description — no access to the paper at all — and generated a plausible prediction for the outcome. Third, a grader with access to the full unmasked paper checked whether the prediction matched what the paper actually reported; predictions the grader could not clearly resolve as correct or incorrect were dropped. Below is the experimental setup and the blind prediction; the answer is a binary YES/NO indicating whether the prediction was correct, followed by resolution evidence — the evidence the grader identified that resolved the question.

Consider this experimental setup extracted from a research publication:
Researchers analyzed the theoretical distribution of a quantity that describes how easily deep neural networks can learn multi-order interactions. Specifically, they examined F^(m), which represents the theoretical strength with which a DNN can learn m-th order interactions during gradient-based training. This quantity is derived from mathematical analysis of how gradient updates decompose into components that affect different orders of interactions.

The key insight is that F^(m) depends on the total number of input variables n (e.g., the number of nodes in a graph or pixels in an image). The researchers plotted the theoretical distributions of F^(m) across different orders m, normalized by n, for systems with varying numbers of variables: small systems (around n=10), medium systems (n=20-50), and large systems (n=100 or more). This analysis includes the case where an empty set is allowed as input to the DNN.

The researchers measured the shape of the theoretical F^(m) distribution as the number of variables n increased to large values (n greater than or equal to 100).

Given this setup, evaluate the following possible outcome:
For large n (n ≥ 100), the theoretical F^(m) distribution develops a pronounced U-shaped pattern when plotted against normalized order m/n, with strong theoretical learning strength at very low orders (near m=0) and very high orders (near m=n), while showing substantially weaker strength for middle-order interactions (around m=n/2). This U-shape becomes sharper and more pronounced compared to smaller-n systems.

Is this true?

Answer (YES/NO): NO